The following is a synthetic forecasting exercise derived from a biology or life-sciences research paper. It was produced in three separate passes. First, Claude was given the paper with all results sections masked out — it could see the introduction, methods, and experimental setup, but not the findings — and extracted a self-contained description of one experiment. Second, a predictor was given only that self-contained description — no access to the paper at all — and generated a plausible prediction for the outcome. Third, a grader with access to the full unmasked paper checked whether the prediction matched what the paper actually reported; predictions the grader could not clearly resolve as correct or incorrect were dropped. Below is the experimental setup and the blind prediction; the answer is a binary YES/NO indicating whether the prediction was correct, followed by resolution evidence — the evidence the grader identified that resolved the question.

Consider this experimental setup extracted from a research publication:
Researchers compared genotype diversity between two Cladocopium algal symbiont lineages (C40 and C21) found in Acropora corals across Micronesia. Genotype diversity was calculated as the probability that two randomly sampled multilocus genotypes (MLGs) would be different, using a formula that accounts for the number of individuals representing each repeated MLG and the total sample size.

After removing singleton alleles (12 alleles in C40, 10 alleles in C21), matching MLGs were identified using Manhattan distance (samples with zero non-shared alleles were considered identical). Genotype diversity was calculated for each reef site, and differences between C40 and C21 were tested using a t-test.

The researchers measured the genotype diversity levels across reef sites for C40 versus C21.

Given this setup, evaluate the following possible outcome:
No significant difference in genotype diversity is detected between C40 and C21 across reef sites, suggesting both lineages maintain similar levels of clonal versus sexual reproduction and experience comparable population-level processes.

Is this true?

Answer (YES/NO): NO